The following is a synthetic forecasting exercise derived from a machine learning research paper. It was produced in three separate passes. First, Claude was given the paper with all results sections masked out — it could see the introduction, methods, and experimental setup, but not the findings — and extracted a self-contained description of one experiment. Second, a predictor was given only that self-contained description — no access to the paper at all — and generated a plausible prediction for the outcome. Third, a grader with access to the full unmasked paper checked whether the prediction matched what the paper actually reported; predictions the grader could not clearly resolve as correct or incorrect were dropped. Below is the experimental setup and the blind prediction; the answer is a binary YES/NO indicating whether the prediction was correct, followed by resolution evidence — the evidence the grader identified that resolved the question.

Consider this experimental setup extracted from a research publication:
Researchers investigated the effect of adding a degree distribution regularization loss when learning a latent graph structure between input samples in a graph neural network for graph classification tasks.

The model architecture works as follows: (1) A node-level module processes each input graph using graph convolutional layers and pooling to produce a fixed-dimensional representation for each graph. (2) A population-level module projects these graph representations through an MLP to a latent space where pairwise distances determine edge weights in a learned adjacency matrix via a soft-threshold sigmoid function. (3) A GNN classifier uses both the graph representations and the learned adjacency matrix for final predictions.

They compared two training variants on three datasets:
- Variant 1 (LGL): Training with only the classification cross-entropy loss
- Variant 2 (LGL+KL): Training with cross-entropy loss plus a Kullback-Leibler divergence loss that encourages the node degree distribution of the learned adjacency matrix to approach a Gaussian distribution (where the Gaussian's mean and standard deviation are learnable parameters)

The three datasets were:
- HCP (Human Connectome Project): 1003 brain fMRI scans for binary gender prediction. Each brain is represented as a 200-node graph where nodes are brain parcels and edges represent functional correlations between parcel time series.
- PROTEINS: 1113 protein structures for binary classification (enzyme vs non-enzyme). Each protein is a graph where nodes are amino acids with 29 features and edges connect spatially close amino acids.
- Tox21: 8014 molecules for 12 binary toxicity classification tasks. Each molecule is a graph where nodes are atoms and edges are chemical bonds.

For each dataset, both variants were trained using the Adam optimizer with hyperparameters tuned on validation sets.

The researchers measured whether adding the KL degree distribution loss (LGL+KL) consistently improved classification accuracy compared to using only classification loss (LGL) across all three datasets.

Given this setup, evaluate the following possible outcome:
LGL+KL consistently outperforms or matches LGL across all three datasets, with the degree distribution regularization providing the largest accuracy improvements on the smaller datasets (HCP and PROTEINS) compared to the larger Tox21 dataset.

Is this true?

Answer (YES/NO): NO